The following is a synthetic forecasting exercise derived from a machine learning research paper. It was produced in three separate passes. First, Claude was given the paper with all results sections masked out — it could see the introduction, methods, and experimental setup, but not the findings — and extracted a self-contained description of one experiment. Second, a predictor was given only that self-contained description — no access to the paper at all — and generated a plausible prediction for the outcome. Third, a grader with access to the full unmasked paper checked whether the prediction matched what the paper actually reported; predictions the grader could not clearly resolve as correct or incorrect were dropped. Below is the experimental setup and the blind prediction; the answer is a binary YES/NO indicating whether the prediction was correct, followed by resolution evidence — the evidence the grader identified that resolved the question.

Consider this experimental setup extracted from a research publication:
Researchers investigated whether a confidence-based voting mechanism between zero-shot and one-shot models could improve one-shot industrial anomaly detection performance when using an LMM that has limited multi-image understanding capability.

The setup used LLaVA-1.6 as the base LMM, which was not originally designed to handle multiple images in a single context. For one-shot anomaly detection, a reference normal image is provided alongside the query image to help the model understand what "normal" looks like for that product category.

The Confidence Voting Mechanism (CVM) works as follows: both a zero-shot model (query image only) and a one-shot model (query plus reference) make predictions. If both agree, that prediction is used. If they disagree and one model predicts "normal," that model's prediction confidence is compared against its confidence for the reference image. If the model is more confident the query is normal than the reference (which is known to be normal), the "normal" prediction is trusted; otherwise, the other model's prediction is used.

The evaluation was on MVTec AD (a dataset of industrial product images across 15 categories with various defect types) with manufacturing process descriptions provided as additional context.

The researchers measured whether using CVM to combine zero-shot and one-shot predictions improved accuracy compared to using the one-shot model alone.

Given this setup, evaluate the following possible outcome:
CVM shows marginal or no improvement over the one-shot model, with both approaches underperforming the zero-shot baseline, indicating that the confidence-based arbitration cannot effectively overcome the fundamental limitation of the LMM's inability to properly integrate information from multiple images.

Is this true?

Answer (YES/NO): NO